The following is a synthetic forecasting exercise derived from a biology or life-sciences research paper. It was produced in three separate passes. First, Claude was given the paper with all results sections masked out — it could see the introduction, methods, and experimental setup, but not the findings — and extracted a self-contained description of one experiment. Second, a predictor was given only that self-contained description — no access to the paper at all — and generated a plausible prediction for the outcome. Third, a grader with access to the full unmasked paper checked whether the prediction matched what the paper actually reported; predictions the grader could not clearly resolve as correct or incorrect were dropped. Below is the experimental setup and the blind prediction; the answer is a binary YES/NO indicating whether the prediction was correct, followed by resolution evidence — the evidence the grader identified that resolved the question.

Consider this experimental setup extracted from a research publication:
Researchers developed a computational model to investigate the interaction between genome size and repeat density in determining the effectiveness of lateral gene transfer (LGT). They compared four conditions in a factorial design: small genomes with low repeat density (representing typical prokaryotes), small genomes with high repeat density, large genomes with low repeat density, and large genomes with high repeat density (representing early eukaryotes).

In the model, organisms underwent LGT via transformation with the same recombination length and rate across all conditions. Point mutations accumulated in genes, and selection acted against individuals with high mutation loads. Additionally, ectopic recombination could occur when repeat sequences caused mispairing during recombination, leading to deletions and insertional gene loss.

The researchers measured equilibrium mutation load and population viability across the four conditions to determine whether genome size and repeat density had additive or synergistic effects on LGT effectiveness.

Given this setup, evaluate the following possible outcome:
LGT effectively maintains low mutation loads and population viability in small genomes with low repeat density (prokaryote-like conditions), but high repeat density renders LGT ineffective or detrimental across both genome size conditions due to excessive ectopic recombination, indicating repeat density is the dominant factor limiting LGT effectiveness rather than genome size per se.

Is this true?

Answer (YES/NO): NO